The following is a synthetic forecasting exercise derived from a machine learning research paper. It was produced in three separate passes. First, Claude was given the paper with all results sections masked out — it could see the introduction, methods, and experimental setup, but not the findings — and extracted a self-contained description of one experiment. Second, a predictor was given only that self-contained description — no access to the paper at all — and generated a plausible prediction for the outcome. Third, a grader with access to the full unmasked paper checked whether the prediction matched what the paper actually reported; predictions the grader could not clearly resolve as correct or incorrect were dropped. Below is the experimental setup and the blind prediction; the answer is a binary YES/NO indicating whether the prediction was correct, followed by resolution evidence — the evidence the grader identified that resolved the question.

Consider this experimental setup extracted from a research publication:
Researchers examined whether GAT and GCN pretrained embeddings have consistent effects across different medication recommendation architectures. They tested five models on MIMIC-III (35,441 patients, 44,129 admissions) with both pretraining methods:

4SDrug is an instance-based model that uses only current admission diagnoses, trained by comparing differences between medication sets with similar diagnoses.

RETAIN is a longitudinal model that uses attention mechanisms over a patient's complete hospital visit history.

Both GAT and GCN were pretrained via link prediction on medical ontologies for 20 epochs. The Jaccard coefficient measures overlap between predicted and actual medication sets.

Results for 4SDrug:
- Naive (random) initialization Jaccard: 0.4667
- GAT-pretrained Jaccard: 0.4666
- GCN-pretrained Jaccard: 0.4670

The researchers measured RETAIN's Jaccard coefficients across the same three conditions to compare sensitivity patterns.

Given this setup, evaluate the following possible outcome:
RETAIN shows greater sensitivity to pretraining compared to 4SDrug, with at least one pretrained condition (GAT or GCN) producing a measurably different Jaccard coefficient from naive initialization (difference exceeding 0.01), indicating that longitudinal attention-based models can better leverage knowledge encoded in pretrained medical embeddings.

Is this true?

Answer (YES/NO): NO